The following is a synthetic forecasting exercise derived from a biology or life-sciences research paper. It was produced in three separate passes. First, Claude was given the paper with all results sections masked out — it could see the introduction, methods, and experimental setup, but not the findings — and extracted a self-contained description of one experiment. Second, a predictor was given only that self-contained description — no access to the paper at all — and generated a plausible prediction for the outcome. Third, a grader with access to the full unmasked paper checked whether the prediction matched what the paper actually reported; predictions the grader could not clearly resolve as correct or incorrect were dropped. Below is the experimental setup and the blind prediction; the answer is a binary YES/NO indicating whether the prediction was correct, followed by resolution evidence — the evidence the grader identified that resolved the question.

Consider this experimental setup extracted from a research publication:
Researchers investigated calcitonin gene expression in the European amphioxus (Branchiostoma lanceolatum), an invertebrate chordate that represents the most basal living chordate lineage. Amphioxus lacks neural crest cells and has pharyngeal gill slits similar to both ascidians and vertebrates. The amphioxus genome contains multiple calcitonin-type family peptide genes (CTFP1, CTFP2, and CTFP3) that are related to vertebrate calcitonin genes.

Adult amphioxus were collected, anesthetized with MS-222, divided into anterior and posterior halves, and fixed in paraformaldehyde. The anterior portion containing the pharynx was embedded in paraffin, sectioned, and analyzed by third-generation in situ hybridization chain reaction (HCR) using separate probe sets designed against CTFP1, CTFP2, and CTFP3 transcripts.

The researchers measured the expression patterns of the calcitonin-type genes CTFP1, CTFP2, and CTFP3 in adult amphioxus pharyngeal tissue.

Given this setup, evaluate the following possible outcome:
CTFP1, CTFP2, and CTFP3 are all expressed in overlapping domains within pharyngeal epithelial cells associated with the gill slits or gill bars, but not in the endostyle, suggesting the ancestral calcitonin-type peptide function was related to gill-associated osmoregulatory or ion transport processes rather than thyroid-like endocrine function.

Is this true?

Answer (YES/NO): YES